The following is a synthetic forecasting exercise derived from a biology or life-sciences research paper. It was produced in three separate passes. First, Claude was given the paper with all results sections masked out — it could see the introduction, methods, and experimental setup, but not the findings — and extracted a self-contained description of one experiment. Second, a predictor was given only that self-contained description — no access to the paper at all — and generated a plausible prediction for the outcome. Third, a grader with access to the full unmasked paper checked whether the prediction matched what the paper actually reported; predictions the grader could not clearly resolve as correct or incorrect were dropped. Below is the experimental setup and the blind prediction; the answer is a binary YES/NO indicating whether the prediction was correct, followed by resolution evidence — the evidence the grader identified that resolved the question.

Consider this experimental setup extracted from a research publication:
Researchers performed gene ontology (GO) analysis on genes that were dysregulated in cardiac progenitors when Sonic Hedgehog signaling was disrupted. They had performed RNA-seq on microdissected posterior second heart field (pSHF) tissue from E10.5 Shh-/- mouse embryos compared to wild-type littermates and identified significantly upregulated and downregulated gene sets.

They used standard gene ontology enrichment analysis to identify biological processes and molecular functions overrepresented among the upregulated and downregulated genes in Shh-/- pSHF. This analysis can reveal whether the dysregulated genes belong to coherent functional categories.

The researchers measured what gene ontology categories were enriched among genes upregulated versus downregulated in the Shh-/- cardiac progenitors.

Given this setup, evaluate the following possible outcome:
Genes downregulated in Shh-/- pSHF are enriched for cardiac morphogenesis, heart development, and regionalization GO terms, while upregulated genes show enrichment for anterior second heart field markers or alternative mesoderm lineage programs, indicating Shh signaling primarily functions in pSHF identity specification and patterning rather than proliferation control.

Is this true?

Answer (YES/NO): NO